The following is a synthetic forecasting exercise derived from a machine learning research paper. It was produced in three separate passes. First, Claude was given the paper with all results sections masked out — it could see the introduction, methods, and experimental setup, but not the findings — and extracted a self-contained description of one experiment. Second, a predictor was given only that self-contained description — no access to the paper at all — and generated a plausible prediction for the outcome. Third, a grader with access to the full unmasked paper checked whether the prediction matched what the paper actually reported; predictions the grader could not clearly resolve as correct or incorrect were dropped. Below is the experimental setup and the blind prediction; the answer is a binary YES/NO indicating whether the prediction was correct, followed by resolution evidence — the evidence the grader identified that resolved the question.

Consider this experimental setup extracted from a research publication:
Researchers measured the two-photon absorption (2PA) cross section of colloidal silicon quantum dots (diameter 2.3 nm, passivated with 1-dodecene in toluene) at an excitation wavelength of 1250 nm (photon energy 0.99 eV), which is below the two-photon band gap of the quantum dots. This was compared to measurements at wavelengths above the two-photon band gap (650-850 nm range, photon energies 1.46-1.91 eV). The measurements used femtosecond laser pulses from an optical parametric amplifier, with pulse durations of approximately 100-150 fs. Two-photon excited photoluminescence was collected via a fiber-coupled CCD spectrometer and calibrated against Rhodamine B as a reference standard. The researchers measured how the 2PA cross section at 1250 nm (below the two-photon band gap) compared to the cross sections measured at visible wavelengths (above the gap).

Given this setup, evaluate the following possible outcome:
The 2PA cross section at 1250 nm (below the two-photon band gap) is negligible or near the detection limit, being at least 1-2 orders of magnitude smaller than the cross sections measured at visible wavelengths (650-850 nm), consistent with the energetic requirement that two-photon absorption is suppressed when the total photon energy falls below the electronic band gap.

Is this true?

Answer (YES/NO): YES